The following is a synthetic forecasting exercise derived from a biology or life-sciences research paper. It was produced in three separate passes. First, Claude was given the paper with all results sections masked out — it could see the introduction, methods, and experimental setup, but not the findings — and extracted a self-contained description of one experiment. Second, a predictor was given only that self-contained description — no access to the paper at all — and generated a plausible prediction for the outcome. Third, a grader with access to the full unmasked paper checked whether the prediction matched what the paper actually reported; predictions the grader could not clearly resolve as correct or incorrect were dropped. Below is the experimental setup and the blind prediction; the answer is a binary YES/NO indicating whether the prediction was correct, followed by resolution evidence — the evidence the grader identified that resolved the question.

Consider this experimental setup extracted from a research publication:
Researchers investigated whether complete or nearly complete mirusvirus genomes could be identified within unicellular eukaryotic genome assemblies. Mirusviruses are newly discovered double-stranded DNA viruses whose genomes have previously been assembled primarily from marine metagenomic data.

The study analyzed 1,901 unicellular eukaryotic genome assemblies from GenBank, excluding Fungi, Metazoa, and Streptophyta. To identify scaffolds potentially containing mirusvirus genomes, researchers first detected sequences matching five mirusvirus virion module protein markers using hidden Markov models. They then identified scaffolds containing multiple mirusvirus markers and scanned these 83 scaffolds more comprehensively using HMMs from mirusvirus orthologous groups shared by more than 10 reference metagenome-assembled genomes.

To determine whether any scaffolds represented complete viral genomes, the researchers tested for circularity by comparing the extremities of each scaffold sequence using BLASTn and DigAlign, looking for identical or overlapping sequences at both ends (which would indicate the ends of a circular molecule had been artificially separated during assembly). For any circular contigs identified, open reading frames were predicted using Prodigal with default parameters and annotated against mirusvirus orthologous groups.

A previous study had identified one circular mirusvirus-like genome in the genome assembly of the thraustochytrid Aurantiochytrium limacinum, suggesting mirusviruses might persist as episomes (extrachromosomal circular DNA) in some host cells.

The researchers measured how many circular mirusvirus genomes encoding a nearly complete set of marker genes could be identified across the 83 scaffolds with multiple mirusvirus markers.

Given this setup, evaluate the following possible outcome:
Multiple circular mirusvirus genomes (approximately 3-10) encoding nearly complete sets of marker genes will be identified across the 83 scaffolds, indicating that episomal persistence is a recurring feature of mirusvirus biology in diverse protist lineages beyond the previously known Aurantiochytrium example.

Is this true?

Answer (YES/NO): YES